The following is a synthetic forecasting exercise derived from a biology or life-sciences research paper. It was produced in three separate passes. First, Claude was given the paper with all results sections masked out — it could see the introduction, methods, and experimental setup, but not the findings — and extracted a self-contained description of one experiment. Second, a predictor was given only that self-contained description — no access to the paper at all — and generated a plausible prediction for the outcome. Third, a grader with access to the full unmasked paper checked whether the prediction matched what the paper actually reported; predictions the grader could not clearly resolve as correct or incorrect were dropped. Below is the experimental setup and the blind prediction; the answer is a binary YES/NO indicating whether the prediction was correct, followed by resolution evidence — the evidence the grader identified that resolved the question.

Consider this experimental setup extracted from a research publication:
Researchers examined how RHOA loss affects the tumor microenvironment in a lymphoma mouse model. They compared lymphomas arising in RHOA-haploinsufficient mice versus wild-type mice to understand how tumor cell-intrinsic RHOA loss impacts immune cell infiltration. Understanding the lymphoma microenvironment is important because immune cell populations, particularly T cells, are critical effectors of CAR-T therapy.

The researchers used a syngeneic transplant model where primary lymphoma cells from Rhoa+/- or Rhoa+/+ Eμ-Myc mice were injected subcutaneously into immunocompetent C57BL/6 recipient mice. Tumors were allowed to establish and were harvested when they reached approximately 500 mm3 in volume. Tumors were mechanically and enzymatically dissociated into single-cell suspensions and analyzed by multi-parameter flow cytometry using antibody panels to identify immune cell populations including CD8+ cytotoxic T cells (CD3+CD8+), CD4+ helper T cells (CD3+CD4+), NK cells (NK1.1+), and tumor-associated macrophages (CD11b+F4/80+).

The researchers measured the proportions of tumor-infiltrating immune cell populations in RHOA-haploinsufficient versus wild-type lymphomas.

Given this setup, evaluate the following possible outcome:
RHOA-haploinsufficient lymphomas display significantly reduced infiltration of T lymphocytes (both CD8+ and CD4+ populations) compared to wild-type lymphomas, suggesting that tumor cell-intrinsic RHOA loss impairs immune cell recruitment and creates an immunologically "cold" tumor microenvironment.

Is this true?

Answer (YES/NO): NO